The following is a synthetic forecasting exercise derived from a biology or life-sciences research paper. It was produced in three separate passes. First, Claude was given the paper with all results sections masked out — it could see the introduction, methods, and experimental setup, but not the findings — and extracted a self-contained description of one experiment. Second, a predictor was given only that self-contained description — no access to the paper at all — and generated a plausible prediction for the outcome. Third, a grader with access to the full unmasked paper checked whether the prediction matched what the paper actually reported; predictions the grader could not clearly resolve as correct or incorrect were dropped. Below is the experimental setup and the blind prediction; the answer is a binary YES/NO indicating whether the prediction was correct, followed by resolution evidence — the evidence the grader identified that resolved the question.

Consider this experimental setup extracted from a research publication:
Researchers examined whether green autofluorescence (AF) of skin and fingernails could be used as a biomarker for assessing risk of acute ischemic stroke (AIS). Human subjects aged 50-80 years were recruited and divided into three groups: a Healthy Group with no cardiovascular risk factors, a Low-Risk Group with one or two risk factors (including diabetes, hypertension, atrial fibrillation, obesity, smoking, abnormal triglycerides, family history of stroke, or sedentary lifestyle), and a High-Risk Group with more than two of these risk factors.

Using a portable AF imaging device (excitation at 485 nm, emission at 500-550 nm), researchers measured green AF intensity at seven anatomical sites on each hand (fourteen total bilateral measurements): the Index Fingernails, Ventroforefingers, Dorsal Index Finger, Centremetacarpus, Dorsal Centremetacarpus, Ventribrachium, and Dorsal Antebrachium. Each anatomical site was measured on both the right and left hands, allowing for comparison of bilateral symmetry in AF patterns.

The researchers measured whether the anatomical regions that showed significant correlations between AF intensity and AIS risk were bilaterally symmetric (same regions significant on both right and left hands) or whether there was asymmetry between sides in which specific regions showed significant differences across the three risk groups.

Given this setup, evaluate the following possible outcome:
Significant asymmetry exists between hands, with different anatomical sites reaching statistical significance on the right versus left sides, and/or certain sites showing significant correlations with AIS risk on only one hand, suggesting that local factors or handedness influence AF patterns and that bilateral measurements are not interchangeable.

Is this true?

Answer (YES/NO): YES